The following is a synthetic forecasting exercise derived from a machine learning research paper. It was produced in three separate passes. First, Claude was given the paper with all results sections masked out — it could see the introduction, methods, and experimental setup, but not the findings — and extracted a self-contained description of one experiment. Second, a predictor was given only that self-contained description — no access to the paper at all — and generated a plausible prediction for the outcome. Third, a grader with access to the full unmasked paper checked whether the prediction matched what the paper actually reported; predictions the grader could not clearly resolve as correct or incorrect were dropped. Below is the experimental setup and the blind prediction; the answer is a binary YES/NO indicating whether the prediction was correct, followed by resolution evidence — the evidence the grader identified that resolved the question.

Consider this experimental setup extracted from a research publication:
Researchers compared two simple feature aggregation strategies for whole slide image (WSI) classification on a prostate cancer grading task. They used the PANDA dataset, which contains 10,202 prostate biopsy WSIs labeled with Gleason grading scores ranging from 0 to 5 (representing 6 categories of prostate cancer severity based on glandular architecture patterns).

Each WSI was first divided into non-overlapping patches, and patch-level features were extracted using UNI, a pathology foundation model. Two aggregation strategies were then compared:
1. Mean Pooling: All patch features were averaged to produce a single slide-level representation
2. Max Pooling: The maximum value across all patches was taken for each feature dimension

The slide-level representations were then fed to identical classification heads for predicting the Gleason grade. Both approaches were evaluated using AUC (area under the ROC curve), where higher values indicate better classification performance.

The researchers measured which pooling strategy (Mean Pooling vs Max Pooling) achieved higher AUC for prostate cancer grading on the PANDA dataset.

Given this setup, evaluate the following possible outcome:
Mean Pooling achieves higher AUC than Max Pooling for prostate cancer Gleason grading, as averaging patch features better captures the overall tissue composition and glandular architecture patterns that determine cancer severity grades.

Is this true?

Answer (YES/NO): YES